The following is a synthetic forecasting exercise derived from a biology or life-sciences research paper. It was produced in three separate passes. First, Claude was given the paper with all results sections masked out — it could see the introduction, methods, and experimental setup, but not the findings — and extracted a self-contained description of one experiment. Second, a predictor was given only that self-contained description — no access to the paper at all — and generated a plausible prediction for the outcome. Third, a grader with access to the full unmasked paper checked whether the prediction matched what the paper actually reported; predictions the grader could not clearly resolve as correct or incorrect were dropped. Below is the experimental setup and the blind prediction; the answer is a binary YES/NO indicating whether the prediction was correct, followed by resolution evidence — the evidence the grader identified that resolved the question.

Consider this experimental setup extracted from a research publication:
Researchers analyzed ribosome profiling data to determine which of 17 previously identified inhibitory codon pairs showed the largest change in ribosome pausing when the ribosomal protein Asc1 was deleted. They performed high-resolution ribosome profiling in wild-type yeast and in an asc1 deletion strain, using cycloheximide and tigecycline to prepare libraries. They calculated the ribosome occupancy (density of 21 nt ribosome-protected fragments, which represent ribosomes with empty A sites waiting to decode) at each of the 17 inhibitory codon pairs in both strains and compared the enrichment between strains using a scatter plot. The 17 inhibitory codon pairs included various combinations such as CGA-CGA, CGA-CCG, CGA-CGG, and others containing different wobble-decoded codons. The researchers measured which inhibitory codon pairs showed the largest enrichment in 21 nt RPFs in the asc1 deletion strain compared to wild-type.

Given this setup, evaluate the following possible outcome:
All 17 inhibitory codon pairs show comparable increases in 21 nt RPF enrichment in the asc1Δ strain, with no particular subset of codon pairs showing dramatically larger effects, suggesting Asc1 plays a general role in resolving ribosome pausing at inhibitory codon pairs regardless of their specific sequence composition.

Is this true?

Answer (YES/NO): NO